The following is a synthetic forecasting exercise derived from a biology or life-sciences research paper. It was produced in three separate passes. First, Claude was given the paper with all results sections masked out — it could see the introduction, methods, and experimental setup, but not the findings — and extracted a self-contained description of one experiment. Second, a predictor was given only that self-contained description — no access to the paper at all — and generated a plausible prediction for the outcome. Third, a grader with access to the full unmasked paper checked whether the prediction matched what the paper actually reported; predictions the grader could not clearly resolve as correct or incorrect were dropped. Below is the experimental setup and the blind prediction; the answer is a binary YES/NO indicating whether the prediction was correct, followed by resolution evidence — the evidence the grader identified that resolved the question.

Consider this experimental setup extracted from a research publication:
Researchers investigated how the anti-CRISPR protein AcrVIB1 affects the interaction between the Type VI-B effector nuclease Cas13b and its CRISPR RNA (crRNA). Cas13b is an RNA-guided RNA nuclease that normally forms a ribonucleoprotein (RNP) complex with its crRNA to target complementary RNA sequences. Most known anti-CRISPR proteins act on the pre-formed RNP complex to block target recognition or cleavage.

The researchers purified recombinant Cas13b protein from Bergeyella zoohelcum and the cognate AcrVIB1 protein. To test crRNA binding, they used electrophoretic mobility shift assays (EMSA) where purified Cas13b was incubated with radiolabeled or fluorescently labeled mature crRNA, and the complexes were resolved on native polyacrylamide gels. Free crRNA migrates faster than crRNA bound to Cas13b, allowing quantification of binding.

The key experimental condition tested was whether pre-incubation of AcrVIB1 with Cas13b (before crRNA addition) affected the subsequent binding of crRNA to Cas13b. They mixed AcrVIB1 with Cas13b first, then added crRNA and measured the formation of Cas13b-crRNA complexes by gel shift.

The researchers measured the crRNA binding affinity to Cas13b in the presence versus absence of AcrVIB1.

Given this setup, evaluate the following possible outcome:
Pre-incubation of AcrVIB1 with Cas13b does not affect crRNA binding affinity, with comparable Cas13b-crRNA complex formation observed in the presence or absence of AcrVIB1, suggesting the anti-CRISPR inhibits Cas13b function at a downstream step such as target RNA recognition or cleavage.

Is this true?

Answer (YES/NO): NO